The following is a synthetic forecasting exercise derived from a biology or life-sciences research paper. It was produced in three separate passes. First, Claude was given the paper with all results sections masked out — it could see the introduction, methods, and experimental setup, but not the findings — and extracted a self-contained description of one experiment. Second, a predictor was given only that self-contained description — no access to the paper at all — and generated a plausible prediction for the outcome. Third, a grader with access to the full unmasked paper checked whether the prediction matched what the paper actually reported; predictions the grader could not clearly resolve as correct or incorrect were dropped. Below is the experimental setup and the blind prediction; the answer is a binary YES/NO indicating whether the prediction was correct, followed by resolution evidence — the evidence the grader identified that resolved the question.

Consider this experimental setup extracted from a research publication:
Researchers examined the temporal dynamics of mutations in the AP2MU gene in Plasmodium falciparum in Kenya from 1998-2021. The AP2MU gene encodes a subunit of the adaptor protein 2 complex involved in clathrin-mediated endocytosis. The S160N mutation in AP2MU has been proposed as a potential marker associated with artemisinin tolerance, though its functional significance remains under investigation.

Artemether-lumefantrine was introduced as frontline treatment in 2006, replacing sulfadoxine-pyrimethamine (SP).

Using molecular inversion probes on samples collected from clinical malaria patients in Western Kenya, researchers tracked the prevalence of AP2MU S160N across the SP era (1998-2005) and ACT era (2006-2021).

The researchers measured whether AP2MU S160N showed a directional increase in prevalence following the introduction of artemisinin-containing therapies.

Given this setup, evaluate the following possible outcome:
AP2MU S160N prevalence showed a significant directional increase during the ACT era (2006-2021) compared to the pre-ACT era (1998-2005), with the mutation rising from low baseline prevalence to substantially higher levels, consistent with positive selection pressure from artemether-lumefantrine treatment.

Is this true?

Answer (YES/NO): NO